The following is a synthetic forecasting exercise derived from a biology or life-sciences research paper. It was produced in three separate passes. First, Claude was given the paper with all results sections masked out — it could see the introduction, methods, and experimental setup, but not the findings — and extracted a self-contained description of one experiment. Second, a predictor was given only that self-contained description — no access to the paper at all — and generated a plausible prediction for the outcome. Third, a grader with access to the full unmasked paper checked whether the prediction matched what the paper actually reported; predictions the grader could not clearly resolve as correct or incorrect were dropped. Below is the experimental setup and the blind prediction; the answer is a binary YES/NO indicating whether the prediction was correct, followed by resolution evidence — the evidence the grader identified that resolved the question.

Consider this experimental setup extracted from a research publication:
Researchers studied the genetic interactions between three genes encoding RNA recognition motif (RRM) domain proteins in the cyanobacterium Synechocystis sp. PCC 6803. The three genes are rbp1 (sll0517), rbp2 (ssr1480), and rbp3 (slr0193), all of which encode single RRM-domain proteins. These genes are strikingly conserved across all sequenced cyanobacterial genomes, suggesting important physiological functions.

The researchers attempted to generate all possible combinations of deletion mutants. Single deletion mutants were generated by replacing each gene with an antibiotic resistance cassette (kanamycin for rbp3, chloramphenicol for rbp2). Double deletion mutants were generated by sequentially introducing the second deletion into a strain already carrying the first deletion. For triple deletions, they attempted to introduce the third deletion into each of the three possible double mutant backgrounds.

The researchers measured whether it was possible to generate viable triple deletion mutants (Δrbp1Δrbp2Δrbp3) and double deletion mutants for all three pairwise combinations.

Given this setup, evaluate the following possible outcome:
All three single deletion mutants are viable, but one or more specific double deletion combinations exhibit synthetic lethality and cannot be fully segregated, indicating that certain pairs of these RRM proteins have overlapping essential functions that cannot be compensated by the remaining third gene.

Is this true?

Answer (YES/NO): NO